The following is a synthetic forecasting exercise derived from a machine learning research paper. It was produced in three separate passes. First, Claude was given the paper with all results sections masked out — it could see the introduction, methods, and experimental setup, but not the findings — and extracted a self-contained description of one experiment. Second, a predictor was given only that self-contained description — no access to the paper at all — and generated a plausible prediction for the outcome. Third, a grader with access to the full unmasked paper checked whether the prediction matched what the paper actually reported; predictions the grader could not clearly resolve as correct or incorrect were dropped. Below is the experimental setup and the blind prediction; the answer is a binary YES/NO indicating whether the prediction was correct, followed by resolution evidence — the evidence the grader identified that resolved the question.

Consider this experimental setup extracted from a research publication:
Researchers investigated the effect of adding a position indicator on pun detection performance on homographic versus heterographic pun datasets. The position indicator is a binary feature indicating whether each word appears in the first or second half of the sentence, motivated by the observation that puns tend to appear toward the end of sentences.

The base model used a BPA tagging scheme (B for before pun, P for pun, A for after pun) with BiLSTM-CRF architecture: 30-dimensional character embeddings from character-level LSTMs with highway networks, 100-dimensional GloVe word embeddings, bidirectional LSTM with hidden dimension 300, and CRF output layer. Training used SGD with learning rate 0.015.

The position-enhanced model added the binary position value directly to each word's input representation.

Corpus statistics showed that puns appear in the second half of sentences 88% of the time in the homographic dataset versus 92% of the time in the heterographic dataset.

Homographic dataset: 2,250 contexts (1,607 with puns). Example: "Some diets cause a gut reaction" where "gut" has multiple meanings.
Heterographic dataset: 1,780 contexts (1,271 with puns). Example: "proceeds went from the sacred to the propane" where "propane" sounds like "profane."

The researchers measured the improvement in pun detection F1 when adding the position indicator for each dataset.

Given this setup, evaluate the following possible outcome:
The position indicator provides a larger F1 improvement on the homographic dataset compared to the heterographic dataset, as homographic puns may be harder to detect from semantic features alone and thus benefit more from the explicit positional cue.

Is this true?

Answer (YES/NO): NO